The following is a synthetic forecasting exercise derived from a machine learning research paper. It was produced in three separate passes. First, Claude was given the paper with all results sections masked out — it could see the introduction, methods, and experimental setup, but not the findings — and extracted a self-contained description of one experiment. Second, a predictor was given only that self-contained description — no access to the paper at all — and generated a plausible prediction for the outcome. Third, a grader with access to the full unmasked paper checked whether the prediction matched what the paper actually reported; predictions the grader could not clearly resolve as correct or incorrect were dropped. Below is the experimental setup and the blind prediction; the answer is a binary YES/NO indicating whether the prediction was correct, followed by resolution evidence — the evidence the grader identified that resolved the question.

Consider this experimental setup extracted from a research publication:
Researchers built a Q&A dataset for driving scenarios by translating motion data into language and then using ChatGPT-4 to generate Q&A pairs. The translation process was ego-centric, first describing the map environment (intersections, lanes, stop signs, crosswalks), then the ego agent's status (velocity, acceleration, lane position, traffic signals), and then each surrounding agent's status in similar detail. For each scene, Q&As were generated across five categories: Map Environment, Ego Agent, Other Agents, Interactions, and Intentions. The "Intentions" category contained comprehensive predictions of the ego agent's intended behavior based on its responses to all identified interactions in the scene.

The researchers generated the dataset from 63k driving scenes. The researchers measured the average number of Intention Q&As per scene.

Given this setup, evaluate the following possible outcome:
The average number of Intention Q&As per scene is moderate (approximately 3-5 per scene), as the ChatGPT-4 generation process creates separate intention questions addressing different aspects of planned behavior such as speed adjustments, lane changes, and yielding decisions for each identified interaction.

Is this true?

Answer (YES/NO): NO